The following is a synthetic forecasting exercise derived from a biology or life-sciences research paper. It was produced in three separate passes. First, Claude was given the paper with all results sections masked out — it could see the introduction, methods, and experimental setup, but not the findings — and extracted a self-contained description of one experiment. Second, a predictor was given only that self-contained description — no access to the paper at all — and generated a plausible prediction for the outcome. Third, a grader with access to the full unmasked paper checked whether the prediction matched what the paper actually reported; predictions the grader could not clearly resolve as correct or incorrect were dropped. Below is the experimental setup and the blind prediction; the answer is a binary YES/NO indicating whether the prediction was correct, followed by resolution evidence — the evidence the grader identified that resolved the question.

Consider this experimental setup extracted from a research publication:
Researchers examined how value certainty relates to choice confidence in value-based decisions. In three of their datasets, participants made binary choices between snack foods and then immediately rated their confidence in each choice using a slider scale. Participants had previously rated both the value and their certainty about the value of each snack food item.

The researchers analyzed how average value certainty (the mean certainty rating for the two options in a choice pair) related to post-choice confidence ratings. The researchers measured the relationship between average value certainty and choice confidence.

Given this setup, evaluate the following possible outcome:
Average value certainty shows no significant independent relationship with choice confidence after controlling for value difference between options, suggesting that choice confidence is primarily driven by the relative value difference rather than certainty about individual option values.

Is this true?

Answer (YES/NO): NO